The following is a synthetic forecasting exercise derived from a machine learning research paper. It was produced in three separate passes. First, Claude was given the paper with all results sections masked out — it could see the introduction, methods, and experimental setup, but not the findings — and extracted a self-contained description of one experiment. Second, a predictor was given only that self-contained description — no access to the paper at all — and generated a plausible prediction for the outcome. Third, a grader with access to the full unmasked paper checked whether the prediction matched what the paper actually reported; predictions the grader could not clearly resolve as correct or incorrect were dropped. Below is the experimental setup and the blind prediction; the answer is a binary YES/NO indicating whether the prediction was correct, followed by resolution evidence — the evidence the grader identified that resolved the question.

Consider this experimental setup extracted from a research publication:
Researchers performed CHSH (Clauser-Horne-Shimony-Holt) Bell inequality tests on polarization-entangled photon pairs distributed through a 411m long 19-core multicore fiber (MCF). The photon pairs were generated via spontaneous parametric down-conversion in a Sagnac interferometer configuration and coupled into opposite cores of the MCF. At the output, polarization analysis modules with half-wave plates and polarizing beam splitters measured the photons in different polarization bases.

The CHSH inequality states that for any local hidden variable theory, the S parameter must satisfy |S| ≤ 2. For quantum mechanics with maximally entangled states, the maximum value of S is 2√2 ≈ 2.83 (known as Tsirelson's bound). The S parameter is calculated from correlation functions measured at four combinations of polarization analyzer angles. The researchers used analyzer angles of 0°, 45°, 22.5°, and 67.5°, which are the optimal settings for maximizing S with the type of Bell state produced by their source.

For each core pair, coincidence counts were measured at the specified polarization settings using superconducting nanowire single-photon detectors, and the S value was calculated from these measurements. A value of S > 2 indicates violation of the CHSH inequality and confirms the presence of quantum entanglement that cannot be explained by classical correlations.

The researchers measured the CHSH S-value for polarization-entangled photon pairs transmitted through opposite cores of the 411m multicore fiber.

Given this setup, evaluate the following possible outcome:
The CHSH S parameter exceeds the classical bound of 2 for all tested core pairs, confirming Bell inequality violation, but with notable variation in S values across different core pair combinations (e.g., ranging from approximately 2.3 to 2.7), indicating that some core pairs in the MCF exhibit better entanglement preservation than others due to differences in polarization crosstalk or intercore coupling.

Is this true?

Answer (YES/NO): NO